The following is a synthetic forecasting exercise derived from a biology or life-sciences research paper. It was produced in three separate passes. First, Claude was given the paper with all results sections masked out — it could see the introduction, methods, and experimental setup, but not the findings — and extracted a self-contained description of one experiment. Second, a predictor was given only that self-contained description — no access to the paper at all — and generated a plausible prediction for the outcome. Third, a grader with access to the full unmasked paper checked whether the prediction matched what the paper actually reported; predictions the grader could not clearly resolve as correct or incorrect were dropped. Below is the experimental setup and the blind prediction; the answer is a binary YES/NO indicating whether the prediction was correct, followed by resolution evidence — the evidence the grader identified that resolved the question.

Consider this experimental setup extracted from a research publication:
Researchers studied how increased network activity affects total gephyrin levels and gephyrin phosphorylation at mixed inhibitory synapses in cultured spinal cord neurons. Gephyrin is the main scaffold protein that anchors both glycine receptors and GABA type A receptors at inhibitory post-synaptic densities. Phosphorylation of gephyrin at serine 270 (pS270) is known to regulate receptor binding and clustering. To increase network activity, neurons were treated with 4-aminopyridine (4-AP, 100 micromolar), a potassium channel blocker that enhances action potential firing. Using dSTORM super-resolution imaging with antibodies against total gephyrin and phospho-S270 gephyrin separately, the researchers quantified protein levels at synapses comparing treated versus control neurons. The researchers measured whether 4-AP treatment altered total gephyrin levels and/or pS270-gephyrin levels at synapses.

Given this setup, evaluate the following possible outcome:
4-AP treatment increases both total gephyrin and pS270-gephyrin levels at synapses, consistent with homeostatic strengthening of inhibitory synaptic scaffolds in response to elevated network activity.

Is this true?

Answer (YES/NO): NO